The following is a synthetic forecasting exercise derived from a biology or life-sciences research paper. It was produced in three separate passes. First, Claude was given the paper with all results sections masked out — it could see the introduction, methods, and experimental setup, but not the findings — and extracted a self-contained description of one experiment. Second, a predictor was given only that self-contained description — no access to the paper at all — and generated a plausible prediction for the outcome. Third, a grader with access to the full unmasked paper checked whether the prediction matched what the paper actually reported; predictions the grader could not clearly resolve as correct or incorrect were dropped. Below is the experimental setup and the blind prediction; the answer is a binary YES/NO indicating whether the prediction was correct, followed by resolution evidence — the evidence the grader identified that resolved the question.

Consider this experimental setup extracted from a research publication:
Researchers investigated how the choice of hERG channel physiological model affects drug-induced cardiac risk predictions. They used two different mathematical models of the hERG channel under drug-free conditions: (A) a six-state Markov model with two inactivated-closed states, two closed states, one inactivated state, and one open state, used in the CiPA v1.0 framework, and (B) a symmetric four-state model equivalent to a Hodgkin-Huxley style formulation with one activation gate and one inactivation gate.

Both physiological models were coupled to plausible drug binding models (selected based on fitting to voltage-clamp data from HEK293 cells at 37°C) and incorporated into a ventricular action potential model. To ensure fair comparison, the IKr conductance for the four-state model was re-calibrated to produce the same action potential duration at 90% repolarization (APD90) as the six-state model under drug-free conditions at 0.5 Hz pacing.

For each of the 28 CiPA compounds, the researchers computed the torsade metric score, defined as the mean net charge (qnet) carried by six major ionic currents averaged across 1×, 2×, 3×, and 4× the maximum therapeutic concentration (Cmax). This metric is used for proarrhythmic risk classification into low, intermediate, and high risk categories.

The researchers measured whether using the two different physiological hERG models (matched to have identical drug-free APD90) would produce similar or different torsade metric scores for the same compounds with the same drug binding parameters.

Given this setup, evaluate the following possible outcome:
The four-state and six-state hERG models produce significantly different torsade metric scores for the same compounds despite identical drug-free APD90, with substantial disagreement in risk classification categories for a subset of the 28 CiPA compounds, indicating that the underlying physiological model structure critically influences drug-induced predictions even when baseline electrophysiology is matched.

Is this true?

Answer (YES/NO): NO